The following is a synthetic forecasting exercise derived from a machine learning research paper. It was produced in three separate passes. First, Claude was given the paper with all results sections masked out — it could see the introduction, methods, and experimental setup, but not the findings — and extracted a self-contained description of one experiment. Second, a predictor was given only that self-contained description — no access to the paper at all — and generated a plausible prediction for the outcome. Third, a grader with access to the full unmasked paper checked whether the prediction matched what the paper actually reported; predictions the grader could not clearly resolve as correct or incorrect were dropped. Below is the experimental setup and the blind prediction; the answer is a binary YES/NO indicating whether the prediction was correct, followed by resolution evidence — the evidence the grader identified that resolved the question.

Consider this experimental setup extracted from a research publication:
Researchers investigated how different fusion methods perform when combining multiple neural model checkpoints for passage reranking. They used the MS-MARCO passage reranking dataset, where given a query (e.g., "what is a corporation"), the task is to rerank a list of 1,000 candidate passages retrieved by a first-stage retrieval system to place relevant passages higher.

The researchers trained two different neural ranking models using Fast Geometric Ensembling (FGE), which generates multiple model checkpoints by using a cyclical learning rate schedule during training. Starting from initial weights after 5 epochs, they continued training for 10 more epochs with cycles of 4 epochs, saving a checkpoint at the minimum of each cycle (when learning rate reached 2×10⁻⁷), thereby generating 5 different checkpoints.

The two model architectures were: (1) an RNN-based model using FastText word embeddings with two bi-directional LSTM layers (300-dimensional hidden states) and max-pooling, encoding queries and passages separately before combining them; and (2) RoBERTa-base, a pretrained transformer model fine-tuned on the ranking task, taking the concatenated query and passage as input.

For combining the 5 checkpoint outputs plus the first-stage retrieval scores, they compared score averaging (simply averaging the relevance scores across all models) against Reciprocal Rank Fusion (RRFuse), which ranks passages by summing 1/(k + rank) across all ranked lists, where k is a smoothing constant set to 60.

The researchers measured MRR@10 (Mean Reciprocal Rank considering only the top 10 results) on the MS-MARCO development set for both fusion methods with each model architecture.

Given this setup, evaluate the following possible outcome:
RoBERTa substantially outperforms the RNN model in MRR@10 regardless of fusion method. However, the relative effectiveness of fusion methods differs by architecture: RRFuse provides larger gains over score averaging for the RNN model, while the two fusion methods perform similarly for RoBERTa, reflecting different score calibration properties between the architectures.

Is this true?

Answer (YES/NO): NO